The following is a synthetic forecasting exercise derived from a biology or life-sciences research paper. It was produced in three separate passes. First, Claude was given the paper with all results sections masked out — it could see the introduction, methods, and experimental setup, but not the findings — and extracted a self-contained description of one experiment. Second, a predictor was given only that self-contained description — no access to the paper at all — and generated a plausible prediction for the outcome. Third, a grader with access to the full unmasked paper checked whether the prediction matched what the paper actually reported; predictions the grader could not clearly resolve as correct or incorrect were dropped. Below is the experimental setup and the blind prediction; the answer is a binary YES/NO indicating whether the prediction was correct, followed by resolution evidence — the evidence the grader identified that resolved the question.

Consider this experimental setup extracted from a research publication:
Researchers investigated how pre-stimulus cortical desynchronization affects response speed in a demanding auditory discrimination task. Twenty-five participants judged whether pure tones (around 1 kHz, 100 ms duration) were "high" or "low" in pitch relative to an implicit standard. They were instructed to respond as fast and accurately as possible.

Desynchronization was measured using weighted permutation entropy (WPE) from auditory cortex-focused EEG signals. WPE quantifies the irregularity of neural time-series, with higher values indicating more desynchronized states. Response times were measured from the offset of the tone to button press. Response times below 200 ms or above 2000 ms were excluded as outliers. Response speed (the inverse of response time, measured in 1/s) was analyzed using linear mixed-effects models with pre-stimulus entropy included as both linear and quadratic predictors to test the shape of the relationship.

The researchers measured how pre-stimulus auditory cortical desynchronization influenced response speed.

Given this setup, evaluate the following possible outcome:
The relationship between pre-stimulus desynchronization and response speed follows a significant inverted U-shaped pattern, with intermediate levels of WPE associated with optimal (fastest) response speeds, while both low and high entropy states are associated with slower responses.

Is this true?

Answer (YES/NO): YES